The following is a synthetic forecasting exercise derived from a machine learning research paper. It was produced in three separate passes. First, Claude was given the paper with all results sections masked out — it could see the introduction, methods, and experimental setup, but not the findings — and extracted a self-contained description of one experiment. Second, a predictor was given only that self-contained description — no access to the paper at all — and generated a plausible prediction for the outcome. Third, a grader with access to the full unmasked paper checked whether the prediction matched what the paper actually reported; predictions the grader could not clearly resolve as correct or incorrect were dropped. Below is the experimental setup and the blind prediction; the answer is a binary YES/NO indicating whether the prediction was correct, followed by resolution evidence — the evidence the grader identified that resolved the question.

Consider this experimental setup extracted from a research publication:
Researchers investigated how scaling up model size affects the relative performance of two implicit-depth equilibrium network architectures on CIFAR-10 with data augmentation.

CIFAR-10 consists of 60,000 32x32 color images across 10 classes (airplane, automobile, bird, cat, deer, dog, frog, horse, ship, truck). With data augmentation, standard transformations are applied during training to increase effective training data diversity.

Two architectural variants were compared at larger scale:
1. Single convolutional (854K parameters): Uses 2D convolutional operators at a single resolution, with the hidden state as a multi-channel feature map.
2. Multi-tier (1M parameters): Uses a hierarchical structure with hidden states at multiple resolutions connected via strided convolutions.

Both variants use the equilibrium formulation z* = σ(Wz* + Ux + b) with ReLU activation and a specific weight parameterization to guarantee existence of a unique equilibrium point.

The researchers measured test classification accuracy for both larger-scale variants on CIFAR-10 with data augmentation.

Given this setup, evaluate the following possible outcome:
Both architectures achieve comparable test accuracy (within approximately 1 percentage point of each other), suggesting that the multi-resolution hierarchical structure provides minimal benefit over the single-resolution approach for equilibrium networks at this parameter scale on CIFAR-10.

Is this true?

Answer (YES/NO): NO